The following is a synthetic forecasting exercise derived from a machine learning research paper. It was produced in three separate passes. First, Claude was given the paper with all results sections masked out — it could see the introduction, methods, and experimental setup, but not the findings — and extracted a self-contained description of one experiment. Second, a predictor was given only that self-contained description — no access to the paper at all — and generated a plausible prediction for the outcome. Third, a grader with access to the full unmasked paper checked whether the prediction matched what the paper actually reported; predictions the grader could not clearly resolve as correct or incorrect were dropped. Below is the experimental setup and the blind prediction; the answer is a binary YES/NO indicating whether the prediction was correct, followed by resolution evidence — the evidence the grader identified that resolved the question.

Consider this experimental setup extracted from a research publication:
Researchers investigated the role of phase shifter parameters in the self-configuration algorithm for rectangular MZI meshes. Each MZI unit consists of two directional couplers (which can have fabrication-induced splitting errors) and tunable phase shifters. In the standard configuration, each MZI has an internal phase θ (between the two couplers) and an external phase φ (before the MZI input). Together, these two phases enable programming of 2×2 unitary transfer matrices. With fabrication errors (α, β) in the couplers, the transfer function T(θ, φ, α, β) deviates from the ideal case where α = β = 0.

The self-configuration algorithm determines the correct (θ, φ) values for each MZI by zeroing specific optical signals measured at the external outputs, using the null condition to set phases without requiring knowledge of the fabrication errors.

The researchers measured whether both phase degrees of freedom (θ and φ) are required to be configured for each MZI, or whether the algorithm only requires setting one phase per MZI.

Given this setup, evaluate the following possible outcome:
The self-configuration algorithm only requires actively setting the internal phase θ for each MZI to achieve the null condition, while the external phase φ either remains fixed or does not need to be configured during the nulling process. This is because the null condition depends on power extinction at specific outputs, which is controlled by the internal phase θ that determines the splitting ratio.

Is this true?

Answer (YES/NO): NO